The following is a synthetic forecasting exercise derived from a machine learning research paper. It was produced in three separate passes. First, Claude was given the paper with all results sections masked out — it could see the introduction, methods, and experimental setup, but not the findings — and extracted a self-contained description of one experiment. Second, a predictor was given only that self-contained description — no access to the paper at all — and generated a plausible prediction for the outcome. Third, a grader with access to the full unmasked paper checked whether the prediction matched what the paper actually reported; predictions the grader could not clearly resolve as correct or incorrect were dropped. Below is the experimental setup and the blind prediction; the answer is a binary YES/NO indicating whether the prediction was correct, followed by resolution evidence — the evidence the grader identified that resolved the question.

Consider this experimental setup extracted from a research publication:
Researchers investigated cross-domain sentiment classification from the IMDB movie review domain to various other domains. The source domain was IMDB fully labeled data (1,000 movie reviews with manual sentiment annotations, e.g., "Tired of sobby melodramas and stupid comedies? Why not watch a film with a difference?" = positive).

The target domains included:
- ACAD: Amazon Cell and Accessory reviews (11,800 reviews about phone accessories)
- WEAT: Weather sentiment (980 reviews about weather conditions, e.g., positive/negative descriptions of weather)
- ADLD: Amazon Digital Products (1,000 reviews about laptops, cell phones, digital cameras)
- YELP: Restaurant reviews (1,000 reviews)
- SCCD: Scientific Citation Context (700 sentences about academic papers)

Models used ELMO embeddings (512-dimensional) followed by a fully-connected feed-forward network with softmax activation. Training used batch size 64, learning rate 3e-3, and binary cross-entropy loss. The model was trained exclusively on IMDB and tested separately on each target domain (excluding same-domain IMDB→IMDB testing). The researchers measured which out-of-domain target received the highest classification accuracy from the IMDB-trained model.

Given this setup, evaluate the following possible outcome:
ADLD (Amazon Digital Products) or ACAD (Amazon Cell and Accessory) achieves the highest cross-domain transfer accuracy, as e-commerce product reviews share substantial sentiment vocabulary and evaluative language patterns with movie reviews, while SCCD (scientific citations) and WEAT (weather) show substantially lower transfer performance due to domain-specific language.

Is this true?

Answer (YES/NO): YES